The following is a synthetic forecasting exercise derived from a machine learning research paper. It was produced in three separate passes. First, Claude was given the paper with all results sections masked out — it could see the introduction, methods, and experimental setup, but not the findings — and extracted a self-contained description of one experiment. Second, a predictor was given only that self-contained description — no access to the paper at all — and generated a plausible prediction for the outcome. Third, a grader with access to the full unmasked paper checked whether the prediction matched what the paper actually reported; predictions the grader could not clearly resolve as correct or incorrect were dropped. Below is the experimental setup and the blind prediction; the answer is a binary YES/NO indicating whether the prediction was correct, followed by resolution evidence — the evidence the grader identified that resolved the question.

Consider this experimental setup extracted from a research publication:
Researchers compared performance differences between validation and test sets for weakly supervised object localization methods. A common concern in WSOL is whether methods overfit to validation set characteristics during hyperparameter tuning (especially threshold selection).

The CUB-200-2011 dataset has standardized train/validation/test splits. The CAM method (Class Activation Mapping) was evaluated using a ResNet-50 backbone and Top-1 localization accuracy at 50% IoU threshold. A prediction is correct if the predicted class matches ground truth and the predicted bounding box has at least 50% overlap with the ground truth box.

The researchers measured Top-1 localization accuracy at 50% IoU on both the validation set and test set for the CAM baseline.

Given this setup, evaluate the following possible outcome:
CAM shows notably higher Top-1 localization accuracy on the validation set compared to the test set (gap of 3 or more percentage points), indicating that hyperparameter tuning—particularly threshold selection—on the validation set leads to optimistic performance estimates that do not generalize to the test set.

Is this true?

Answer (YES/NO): NO